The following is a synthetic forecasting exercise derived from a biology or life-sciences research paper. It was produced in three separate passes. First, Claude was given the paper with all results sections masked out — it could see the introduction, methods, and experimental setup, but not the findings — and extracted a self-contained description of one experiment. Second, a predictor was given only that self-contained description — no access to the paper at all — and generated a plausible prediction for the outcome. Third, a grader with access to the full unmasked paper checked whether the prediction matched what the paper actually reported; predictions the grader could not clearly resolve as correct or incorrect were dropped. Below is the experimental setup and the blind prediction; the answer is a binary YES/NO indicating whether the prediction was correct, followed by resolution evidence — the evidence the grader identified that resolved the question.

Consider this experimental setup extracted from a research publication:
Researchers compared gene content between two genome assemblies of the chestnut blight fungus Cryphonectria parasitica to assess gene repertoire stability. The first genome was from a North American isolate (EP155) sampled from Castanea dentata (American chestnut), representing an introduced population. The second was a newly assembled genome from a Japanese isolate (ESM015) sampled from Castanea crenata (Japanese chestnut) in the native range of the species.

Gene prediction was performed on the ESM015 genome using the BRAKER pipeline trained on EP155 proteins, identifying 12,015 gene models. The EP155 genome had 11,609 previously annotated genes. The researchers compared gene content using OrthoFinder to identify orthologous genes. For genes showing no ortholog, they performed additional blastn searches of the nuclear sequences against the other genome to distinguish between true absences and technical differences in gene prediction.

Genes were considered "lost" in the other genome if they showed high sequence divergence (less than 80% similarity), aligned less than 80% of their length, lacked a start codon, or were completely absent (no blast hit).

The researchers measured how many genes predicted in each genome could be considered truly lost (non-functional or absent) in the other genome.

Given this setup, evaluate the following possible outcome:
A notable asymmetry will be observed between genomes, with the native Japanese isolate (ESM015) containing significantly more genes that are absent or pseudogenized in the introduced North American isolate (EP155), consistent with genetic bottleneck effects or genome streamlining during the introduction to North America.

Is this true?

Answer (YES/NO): NO